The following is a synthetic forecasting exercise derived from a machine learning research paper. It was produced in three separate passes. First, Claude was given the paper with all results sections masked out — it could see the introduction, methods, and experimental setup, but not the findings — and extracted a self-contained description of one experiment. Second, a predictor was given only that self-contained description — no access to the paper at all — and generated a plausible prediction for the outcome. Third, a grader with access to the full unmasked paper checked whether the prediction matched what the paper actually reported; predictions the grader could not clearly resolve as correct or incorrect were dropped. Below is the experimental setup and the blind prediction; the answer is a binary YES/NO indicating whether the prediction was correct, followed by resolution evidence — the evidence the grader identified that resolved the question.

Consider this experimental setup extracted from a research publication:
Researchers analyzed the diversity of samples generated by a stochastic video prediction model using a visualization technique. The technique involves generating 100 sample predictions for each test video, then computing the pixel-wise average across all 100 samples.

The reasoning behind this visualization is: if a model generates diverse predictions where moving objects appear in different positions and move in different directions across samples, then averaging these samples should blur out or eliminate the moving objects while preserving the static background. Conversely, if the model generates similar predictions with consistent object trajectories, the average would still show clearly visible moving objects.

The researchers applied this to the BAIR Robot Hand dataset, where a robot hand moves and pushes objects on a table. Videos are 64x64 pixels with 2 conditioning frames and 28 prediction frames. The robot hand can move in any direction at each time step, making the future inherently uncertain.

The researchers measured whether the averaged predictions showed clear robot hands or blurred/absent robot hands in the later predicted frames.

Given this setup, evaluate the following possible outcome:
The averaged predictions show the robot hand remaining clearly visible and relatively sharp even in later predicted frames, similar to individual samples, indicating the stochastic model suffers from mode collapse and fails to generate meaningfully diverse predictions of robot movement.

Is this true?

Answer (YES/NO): NO